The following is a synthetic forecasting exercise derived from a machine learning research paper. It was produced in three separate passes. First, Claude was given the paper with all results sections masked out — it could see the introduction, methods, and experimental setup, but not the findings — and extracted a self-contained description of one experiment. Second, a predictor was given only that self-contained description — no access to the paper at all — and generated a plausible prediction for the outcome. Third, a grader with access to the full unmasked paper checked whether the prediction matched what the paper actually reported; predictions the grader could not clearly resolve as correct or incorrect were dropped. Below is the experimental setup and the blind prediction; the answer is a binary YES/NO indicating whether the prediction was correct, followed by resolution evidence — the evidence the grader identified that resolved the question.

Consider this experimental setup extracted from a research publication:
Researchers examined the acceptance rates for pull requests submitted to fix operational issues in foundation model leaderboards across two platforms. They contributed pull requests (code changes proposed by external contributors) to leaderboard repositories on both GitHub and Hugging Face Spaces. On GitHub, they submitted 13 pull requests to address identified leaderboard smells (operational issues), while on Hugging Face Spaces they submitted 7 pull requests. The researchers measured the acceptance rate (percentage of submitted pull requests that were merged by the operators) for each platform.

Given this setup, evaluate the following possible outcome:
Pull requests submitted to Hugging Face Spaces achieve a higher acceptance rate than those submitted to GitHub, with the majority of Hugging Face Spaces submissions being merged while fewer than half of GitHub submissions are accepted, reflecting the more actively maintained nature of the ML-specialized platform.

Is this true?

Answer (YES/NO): NO